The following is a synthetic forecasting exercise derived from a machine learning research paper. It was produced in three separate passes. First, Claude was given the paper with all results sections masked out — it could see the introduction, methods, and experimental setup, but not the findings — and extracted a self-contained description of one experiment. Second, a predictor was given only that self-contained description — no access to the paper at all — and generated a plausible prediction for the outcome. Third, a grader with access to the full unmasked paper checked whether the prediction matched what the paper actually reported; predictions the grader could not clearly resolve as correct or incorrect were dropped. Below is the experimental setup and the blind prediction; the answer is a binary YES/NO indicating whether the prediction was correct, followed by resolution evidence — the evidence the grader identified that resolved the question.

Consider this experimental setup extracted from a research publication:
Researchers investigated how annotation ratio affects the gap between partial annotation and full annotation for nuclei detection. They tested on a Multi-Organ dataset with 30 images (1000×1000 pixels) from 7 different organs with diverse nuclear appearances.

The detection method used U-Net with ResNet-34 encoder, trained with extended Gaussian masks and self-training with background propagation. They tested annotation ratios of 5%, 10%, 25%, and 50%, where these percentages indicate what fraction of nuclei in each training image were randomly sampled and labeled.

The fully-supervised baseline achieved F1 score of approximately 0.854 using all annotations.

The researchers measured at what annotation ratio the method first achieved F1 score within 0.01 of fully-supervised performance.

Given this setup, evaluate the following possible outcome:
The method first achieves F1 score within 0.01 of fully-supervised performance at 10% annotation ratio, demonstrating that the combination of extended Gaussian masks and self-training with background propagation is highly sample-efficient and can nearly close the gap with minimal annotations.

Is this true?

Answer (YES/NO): NO